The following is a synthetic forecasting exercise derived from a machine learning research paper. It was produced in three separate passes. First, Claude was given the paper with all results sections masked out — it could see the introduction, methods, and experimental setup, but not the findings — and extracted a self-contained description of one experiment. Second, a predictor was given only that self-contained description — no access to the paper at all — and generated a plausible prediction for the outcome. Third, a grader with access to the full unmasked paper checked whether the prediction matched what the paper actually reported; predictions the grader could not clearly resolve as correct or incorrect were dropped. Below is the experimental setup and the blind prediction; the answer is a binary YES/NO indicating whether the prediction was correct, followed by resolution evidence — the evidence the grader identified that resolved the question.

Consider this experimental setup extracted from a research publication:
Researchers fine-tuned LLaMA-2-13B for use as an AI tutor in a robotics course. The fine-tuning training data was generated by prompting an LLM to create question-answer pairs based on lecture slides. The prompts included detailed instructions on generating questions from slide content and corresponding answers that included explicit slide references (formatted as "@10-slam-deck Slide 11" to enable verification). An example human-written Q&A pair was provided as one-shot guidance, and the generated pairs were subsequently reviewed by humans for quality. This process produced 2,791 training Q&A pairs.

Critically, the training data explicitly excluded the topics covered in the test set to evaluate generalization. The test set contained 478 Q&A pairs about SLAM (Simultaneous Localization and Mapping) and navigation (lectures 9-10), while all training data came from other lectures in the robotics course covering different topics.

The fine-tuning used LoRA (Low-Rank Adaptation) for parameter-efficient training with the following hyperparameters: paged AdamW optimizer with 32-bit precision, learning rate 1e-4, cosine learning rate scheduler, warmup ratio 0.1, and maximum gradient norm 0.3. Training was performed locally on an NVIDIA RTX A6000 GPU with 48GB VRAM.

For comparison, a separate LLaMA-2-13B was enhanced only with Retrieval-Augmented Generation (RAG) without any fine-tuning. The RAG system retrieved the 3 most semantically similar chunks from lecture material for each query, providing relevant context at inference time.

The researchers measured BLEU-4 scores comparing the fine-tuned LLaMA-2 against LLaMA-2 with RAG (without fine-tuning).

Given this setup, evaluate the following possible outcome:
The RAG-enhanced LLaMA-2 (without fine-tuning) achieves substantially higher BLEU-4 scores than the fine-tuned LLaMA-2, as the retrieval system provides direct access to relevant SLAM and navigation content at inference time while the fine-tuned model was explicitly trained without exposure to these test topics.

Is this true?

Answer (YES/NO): NO